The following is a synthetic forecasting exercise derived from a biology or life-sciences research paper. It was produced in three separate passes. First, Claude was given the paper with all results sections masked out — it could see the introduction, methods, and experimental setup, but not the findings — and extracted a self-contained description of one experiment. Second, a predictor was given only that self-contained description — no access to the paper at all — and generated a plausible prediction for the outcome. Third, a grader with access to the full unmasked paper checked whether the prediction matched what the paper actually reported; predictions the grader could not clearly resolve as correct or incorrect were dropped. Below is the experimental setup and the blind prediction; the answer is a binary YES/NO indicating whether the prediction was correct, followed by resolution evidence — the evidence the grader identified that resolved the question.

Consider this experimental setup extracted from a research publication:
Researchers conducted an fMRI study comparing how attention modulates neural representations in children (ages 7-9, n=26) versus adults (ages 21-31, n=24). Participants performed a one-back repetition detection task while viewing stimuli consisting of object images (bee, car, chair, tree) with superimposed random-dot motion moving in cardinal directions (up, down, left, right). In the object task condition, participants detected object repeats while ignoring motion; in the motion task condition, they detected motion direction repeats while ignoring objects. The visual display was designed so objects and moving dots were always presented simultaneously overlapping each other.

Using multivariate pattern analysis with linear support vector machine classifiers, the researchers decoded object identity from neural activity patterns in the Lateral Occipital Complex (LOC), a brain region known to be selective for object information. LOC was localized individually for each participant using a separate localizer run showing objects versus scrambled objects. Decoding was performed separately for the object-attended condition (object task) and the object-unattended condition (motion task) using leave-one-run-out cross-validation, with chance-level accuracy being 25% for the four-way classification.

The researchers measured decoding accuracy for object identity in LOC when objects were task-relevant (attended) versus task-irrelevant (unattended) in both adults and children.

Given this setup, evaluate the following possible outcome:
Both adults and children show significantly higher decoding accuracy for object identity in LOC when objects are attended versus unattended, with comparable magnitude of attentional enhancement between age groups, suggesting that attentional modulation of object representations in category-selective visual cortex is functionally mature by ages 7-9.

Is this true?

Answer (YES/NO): NO